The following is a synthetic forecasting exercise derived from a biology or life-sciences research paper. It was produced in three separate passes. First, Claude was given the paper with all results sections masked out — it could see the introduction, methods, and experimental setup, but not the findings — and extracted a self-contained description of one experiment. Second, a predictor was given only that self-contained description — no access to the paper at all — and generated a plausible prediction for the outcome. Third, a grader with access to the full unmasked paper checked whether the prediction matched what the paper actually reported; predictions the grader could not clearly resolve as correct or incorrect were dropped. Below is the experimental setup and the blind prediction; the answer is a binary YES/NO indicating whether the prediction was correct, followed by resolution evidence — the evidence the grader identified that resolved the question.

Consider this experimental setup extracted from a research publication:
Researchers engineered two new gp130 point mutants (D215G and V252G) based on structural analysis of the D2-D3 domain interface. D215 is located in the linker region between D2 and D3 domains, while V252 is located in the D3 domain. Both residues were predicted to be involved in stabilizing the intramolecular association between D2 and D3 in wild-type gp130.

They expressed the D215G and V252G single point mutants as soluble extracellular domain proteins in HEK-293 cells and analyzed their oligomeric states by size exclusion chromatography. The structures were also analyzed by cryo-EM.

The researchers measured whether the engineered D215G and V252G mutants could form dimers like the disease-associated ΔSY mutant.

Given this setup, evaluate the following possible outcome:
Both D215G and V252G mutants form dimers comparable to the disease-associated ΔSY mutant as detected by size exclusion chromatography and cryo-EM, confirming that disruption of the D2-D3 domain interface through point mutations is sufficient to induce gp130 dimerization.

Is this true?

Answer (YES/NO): YES